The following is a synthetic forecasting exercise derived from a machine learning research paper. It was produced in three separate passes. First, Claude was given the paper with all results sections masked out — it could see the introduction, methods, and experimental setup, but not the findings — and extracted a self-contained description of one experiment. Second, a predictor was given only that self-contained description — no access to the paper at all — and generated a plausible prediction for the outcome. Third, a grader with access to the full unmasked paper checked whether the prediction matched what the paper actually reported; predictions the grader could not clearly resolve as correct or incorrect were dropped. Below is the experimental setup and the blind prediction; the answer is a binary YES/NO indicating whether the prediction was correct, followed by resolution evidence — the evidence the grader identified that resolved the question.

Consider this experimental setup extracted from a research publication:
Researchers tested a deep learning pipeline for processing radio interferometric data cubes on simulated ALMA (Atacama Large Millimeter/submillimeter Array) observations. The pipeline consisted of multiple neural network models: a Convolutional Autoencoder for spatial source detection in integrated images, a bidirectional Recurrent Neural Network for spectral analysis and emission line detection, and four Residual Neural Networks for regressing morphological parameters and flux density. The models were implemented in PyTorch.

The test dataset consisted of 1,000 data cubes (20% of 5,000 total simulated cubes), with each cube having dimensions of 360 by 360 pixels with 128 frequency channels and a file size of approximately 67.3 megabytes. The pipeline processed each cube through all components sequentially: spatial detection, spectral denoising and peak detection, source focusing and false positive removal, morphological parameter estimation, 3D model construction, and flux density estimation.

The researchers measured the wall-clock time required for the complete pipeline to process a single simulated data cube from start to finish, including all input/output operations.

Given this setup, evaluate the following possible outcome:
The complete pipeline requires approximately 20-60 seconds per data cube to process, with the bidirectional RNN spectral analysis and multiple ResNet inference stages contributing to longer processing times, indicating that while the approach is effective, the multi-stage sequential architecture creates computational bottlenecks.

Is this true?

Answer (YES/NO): NO